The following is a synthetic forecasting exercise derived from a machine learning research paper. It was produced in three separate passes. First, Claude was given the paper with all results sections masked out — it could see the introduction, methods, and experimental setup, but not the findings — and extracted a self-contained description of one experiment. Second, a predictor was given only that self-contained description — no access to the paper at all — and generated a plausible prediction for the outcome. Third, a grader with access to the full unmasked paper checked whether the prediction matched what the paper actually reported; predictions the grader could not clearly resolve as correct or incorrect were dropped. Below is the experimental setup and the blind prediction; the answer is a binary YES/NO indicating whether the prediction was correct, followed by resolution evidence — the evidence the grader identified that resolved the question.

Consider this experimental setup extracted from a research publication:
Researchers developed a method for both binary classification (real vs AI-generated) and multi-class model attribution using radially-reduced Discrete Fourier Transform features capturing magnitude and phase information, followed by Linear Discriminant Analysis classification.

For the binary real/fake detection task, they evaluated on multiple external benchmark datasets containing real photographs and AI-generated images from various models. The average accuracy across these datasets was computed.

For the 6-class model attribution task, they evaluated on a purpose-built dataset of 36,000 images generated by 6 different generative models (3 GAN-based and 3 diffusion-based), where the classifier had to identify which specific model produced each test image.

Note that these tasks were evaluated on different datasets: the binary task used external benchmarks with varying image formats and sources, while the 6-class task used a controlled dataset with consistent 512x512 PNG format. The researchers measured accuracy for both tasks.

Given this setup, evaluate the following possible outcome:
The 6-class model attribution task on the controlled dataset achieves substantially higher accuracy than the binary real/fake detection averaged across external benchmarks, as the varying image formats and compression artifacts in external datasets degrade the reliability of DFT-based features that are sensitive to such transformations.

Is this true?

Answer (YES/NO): NO